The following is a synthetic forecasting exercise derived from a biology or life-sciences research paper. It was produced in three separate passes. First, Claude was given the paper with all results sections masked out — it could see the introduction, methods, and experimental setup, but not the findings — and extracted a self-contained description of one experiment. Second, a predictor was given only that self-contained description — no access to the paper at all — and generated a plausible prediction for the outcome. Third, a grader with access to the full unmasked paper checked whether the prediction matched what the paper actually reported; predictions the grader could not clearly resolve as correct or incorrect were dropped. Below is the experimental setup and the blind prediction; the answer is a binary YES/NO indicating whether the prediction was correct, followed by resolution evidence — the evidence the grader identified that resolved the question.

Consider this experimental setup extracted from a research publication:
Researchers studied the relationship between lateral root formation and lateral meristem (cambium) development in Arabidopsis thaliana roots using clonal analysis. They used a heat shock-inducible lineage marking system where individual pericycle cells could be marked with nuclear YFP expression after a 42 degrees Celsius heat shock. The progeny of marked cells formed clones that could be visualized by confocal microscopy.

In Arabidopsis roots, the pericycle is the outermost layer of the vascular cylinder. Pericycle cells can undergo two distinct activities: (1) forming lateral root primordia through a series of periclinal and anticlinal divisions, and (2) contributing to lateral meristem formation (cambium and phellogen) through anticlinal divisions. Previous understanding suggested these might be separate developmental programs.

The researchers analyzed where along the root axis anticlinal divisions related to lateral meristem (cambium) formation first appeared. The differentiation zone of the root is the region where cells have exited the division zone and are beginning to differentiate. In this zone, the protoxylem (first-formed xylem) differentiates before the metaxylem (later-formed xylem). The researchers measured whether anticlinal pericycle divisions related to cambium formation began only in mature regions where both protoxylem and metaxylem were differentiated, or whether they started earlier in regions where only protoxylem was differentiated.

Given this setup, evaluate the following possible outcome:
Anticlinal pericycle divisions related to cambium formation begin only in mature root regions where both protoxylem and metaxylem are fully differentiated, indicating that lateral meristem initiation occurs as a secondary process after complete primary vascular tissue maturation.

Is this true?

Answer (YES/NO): NO